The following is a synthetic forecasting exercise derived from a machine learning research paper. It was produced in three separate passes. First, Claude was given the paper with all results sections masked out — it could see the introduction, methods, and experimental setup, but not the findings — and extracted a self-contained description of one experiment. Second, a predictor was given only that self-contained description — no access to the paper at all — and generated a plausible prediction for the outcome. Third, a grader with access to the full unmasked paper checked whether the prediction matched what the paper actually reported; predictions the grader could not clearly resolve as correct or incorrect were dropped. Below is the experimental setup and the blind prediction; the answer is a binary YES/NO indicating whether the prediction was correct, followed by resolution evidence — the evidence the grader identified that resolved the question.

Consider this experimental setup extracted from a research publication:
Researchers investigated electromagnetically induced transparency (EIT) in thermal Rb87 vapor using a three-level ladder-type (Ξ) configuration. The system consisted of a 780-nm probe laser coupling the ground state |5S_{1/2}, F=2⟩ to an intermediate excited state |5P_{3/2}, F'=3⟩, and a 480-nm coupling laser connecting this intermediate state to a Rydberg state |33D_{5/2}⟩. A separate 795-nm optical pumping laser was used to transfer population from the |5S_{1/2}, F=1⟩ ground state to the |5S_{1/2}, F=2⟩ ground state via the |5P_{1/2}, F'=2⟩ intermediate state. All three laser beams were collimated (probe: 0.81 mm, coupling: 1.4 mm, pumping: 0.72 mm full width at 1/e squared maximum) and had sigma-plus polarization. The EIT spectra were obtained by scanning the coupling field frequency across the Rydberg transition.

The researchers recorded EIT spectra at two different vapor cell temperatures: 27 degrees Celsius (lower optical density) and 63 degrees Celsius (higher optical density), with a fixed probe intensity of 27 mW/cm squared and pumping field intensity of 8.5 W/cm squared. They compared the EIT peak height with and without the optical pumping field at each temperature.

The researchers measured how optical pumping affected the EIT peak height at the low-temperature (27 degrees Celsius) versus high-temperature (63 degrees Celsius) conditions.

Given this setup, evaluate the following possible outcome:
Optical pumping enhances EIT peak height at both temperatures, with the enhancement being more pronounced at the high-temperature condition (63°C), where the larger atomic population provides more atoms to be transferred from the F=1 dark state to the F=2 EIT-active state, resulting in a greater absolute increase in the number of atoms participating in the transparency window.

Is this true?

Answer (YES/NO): NO